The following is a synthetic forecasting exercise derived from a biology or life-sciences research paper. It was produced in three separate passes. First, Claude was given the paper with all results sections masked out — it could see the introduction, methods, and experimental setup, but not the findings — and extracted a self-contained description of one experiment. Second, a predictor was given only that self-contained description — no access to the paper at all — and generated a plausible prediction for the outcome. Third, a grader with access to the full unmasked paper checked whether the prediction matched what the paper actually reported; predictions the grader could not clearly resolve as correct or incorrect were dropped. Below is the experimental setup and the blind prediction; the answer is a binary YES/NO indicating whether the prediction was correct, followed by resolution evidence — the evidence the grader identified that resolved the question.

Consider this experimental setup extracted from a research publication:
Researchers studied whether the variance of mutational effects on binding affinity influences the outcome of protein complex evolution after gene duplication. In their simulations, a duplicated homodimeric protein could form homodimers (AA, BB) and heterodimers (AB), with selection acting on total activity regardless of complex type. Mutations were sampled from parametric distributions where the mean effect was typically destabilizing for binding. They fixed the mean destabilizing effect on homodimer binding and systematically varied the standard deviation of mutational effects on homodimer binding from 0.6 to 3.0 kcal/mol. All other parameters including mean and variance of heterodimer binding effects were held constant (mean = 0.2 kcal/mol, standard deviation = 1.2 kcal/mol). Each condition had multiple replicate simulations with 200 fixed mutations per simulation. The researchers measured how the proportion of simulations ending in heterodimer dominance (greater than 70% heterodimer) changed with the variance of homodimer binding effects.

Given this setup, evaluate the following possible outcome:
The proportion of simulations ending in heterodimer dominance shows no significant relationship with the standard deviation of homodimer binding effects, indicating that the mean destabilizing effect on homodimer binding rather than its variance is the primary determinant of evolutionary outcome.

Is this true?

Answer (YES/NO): NO